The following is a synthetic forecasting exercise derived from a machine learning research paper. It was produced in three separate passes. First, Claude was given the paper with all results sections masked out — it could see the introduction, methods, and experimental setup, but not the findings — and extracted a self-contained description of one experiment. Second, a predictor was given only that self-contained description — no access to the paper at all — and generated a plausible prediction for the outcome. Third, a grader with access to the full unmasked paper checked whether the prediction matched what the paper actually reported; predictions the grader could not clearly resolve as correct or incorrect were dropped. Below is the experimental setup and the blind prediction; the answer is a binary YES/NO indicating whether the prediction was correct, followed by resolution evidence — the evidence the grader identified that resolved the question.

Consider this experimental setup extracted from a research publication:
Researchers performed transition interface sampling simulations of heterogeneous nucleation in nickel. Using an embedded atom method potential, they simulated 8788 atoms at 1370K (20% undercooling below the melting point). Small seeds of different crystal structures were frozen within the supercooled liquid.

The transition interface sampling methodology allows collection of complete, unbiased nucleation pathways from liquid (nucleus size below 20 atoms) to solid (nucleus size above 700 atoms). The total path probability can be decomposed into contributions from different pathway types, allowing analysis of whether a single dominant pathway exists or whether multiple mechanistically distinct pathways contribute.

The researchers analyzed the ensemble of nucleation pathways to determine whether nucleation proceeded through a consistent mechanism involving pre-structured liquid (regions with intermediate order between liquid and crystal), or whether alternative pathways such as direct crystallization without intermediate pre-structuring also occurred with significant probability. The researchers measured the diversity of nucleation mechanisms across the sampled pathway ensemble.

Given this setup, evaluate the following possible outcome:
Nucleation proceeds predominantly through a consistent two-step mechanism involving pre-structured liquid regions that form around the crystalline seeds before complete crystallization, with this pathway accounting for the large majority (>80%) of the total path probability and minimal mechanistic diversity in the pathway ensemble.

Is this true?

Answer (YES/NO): NO